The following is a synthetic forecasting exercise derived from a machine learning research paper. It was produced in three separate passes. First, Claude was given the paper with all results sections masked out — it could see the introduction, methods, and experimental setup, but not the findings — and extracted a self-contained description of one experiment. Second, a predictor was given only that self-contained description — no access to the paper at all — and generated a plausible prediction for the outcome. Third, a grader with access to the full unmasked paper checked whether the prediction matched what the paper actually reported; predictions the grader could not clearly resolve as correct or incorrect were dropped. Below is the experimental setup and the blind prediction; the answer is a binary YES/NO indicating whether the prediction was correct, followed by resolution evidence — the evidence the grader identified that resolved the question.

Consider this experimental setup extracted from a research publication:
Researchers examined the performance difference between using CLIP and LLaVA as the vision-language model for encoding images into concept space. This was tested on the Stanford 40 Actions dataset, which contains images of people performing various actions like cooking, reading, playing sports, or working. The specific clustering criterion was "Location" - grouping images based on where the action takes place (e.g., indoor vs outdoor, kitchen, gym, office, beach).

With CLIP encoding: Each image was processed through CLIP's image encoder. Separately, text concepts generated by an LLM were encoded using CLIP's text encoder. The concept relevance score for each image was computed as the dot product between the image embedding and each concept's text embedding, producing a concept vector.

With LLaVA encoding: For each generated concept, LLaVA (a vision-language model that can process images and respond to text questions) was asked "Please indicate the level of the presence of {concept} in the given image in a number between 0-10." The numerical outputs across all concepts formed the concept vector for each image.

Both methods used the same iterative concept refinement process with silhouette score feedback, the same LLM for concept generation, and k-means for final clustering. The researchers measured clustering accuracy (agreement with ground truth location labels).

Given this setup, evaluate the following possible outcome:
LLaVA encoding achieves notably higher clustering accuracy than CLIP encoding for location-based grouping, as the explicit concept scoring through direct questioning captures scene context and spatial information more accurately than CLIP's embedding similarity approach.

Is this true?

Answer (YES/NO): NO